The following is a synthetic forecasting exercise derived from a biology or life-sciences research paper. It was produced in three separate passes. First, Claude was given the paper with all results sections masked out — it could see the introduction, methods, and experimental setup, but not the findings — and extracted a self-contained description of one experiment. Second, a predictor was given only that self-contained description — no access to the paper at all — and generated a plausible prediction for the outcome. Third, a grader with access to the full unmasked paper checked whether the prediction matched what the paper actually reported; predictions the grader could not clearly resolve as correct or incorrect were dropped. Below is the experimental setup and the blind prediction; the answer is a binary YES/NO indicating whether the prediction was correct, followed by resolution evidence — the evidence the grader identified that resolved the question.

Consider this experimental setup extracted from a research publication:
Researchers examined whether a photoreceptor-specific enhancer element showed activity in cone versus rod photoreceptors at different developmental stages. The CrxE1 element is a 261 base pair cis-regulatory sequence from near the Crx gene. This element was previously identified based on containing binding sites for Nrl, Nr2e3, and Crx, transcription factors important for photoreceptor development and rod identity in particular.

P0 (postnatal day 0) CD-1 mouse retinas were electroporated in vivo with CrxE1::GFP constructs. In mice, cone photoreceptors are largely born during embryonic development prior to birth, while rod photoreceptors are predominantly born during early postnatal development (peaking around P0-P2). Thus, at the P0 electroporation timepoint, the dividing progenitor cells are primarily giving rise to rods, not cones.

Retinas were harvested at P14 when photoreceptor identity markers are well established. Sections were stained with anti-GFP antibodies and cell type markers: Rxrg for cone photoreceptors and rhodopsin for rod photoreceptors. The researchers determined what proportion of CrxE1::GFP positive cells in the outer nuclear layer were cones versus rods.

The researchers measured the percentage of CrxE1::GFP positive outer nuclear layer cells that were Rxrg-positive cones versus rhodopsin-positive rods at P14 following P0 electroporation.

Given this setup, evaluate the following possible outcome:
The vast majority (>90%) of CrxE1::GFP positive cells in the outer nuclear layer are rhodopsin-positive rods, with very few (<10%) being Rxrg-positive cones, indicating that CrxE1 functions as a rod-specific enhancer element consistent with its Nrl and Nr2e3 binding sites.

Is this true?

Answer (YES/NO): YES